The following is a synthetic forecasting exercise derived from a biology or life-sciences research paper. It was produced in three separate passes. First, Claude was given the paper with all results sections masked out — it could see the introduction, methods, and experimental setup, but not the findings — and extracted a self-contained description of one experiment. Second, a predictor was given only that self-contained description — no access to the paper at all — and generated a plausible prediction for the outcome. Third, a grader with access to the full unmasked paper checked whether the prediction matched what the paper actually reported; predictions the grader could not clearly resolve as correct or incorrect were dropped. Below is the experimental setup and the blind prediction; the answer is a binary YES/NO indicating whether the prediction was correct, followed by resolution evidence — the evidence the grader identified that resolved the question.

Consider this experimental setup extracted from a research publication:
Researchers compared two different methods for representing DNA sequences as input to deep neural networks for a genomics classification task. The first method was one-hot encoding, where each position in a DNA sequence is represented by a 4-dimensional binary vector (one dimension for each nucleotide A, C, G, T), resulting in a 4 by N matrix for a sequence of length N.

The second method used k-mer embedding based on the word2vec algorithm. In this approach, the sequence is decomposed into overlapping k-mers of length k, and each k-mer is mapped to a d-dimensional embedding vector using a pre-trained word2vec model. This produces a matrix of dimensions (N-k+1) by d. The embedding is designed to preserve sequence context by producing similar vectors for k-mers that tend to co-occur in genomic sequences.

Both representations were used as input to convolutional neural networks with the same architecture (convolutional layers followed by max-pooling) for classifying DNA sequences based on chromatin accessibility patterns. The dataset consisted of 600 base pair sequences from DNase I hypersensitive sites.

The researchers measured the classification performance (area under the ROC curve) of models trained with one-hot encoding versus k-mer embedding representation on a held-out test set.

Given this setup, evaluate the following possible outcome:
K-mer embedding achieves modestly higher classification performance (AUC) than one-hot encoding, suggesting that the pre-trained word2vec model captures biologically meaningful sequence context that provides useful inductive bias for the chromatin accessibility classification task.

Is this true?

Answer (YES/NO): YES